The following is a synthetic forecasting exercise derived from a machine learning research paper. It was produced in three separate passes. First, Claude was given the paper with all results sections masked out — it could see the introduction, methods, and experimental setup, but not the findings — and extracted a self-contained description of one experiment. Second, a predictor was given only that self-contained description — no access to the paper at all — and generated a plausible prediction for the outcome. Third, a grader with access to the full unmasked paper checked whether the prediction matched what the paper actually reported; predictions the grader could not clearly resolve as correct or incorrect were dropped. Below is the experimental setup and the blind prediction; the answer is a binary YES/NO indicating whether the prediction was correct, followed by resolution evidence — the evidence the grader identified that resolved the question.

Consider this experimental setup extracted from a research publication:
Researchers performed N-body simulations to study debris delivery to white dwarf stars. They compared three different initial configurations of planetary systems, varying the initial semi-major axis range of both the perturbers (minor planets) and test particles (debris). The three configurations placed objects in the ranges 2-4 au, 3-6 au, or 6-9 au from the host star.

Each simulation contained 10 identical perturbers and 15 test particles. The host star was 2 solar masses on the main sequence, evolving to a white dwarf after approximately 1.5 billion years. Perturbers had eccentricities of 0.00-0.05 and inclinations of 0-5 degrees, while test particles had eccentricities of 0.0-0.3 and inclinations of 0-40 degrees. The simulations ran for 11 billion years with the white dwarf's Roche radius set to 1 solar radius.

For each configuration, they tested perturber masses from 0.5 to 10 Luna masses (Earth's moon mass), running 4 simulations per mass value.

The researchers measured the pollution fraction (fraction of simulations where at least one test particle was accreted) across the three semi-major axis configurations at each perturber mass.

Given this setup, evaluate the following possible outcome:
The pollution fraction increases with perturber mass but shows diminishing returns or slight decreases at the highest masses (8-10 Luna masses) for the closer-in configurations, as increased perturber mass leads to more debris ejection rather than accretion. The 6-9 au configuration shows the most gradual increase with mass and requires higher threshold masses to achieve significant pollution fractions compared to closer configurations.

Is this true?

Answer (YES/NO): NO